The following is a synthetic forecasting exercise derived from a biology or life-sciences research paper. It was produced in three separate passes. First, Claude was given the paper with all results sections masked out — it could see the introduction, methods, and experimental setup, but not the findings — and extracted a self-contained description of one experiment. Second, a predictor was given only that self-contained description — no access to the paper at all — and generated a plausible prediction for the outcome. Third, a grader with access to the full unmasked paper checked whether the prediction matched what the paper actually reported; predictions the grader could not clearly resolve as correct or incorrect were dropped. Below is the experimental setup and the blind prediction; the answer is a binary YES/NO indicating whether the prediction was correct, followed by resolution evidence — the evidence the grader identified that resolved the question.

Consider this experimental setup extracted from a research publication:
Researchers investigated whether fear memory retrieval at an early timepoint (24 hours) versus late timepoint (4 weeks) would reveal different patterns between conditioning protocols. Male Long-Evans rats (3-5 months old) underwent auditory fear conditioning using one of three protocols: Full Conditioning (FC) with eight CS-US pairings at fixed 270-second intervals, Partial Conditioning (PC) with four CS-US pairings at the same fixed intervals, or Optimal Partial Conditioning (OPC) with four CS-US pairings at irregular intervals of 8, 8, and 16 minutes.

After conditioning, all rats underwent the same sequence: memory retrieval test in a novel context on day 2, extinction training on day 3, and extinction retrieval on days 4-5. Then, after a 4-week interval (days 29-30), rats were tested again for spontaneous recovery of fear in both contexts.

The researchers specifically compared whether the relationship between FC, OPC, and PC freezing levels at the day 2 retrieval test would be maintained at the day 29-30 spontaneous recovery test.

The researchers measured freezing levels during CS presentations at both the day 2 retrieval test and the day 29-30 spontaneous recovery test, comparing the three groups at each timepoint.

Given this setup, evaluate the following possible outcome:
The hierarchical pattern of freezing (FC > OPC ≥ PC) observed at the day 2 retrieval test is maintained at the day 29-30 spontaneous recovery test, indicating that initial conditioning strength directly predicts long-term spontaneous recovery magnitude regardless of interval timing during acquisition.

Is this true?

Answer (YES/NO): NO